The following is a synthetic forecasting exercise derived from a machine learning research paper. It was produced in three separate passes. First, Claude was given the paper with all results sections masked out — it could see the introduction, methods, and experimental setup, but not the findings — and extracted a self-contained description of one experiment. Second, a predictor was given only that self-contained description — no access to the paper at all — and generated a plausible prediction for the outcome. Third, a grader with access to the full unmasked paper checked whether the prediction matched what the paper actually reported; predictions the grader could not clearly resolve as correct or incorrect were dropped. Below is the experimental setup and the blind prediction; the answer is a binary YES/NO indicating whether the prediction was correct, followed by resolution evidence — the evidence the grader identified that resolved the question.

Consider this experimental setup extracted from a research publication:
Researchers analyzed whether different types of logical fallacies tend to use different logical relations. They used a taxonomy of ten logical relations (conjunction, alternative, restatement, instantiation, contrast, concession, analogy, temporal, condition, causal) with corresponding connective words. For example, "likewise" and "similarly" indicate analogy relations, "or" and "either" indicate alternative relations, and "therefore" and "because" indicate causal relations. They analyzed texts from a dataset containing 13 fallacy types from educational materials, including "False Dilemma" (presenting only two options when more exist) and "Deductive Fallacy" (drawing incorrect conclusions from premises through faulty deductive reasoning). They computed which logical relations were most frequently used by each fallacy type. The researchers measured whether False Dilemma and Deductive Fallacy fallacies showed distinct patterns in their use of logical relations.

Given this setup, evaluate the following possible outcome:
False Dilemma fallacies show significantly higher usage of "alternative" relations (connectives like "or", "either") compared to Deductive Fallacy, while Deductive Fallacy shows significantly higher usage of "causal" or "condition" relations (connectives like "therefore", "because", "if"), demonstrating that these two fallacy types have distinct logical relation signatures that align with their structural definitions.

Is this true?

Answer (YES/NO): NO